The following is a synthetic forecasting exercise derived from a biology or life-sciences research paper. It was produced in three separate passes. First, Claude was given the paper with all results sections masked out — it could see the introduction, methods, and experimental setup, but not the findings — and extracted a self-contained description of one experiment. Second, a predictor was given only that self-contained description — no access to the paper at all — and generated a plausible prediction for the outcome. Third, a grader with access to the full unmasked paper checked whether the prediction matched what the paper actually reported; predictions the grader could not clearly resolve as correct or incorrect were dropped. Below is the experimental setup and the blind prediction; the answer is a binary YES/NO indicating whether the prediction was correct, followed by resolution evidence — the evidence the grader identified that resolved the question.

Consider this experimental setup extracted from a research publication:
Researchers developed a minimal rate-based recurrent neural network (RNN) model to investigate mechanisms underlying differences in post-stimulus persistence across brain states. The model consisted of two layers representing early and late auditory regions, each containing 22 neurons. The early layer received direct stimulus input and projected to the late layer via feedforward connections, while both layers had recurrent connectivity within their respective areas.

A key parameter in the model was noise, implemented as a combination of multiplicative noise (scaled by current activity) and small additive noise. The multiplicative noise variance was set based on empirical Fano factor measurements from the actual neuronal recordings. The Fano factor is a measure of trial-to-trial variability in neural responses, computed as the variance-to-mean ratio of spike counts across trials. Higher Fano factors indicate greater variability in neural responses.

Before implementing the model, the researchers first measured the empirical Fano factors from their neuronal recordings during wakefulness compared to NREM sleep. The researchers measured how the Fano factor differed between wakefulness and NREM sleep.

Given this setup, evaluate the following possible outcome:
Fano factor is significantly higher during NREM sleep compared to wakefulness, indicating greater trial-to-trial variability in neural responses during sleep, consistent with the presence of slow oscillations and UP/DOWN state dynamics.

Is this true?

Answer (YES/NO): NO